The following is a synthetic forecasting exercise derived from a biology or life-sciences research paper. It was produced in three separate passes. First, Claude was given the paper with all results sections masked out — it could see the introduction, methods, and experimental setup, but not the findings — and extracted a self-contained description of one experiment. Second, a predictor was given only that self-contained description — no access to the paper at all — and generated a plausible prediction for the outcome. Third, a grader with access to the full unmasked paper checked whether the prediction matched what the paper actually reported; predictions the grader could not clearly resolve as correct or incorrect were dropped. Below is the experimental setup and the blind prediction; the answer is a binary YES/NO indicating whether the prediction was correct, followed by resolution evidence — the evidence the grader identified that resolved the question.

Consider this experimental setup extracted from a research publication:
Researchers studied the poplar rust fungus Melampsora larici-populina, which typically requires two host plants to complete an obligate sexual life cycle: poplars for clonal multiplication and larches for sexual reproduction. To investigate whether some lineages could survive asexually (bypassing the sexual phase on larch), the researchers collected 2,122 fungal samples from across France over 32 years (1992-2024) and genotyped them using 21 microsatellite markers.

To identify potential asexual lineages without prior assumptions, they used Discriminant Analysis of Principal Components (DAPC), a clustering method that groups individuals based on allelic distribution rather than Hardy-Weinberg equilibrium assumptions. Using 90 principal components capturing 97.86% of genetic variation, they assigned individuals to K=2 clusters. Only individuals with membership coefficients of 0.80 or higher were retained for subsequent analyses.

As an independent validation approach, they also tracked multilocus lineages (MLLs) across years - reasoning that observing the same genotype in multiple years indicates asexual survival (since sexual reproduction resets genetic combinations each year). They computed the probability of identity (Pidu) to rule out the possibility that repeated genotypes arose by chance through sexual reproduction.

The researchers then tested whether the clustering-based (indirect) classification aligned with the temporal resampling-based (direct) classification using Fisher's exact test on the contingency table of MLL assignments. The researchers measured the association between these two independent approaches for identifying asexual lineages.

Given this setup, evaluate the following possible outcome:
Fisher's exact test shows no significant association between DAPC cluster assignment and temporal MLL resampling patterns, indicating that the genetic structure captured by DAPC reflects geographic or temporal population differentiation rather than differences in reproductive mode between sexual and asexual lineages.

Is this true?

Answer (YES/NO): NO